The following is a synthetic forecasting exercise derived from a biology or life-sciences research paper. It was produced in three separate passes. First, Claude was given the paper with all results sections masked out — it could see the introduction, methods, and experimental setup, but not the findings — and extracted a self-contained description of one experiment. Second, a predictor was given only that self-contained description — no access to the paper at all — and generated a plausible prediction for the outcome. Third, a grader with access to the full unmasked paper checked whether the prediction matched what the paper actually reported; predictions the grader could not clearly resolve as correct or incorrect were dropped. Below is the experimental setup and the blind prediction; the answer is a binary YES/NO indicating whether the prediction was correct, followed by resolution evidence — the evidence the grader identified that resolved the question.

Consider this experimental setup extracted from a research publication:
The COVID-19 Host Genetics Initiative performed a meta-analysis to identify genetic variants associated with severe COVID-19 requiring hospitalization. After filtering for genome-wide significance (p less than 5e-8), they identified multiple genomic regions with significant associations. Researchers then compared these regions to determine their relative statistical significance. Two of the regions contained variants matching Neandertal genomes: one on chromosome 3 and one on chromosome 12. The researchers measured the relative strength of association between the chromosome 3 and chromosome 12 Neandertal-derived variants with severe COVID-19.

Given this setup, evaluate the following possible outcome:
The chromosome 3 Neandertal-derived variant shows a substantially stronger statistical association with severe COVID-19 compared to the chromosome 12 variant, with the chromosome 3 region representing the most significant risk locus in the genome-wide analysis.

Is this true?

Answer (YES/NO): YES